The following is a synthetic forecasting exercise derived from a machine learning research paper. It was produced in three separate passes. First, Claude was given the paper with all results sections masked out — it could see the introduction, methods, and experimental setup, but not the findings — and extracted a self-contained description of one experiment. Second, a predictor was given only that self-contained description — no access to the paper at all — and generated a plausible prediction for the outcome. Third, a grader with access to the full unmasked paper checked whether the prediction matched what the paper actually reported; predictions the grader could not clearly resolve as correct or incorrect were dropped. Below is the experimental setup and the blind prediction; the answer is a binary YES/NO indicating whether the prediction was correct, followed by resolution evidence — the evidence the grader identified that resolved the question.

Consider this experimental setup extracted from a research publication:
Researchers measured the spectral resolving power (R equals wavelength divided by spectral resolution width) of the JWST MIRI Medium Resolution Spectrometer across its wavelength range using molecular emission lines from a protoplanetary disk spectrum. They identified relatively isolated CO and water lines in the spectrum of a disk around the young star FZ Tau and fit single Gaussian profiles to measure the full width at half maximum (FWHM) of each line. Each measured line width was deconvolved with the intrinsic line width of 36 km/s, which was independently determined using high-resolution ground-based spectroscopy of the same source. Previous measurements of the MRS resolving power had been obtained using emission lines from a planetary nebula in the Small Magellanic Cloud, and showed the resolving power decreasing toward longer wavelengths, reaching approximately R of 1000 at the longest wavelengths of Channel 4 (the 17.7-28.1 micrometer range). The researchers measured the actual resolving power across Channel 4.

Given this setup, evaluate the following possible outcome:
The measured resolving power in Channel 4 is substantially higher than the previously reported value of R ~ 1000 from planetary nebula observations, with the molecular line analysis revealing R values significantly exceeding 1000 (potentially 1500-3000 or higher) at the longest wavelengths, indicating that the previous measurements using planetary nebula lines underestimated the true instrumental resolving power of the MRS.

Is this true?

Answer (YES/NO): YES